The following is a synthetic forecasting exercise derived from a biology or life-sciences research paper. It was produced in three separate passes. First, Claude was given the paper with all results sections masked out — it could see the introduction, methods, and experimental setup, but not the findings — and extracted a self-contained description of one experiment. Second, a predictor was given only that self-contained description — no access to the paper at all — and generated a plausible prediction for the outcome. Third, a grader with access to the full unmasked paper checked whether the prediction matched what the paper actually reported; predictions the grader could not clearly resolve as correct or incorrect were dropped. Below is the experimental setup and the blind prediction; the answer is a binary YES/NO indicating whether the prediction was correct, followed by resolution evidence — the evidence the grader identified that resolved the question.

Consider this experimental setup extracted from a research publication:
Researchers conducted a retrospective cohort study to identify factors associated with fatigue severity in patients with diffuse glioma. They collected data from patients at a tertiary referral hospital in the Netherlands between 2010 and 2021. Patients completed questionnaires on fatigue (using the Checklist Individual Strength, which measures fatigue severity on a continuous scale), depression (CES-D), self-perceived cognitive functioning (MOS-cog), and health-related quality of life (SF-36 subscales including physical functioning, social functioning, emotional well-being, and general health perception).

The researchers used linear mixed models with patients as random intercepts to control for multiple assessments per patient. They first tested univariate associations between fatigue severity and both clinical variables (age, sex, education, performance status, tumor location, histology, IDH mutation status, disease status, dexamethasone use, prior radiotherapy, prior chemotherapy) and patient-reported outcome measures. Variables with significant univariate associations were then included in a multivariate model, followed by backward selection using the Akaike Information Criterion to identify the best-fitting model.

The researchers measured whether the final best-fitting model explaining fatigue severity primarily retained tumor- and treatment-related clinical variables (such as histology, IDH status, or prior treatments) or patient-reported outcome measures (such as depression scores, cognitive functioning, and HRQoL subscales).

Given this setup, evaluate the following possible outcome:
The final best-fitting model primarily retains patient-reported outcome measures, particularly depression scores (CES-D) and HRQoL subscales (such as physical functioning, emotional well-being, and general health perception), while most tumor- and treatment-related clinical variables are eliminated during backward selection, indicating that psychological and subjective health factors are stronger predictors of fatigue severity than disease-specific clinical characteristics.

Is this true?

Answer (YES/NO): YES